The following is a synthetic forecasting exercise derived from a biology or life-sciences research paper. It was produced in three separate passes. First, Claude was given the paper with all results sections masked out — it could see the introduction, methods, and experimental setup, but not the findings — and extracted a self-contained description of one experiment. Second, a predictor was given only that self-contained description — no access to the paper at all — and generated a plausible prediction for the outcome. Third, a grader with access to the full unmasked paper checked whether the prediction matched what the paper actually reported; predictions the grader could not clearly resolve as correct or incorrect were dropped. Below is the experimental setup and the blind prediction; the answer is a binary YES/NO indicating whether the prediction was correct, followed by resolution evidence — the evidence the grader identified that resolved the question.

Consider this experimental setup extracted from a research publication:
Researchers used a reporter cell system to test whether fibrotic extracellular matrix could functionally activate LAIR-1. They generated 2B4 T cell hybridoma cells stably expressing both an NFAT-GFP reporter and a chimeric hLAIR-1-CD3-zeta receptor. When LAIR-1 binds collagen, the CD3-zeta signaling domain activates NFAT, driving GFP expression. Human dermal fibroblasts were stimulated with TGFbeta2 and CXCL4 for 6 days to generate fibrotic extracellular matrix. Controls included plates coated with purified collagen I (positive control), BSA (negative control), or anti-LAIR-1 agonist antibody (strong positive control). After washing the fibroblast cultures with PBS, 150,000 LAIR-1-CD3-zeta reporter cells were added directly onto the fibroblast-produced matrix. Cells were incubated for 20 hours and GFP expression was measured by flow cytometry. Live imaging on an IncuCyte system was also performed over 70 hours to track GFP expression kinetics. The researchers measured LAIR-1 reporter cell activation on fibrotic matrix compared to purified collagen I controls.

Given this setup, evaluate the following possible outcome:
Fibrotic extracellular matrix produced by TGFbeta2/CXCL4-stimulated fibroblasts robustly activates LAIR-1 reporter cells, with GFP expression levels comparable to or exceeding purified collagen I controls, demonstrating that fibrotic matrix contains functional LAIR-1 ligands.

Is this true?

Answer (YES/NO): NO